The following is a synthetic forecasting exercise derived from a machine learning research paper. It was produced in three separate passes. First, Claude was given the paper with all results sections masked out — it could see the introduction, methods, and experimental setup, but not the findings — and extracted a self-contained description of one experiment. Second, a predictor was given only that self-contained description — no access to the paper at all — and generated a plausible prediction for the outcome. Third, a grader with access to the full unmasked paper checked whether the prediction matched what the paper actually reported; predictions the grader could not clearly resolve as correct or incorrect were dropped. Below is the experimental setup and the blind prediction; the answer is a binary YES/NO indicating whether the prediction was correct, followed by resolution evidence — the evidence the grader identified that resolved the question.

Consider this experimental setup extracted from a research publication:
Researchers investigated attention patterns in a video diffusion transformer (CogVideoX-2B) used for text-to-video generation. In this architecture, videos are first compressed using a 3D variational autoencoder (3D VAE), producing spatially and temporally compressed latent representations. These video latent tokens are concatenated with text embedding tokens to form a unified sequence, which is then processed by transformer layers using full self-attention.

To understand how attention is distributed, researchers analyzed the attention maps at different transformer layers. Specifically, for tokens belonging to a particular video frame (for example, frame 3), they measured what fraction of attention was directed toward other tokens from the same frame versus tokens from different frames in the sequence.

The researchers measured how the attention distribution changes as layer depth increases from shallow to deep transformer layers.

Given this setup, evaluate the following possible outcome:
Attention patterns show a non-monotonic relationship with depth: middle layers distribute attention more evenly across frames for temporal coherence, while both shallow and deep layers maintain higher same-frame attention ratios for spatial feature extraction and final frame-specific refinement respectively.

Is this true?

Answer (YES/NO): NO